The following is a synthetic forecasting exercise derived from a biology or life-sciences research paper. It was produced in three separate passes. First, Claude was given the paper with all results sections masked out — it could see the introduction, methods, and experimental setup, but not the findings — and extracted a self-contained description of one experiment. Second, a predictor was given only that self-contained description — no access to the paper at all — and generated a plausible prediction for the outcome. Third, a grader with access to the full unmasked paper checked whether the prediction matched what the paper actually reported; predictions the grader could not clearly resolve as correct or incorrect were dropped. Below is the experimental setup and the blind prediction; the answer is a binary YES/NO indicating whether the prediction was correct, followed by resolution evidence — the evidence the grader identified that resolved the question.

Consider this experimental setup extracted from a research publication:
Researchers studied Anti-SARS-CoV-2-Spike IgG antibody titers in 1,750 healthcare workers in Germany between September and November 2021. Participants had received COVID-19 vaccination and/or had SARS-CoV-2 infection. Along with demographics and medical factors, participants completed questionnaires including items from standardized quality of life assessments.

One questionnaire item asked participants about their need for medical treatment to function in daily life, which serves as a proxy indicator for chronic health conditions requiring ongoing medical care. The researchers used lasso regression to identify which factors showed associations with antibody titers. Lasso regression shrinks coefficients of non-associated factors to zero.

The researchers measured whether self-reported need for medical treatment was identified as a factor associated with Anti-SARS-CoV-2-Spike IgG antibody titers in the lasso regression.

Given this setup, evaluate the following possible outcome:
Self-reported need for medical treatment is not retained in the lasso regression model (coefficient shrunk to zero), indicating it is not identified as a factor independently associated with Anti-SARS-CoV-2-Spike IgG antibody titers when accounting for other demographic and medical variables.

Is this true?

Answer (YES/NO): NO